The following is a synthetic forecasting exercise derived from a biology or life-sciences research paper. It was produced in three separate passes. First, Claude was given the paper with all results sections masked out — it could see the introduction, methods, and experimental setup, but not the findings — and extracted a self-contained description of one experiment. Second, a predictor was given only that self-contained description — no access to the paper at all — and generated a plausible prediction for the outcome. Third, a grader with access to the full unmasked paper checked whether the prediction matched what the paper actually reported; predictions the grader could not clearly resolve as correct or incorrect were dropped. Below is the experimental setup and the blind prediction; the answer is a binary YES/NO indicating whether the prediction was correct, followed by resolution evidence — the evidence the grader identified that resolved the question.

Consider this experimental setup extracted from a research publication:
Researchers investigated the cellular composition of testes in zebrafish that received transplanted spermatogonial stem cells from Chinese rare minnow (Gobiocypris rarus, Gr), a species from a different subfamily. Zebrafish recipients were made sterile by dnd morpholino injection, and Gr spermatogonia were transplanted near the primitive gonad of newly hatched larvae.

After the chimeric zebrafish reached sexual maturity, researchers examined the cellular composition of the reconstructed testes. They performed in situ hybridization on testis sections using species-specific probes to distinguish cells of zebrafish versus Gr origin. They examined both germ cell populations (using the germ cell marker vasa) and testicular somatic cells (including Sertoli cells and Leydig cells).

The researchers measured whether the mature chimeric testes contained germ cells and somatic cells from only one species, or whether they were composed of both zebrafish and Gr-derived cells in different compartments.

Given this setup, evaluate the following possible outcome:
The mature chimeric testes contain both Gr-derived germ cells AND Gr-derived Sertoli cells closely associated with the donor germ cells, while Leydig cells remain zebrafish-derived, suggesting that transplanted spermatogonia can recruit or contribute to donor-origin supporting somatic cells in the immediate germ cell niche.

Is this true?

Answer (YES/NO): NO